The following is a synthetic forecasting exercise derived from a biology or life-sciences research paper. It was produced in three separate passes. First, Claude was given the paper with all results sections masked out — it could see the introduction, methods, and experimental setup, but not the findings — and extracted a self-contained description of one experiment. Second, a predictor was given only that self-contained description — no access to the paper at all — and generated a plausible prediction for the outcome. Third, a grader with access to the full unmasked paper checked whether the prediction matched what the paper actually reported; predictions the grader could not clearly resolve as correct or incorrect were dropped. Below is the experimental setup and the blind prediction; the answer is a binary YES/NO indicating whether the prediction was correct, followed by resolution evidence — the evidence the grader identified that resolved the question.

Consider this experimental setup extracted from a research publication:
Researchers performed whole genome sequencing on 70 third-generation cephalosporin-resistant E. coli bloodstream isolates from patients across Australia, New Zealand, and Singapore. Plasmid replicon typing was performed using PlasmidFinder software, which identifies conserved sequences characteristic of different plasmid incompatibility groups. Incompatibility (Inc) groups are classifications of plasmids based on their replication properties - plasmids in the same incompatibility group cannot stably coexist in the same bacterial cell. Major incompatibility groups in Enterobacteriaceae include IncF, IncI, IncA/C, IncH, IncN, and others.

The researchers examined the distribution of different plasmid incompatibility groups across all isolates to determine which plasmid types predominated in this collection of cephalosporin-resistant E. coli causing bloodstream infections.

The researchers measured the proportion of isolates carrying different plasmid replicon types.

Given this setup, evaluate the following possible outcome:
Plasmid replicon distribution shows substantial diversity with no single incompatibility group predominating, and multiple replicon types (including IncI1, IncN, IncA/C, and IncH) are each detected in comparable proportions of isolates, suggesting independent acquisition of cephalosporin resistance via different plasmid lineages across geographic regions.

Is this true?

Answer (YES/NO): NO